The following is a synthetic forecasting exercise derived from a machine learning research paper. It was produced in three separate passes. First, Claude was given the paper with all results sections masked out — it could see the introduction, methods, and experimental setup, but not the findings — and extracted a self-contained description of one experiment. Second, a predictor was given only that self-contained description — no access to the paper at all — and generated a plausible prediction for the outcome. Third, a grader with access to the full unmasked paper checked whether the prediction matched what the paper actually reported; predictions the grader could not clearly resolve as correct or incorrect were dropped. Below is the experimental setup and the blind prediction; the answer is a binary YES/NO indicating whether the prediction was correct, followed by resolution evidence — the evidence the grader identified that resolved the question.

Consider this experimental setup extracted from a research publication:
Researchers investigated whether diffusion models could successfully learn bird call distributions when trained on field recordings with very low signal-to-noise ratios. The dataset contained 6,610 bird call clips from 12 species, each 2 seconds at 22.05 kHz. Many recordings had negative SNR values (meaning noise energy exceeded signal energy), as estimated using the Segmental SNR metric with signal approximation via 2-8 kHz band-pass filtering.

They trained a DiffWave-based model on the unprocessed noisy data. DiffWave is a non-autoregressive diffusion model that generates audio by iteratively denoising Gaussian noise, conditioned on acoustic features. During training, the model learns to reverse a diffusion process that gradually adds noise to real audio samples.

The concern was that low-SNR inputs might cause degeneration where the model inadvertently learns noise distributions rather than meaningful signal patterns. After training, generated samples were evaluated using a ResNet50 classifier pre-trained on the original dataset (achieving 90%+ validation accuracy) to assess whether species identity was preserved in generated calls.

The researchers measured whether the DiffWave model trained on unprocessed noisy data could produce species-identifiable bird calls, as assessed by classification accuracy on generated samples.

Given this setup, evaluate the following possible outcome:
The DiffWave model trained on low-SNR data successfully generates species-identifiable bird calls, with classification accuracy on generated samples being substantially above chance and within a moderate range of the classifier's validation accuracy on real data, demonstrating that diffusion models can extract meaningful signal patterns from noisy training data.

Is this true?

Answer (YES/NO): NO